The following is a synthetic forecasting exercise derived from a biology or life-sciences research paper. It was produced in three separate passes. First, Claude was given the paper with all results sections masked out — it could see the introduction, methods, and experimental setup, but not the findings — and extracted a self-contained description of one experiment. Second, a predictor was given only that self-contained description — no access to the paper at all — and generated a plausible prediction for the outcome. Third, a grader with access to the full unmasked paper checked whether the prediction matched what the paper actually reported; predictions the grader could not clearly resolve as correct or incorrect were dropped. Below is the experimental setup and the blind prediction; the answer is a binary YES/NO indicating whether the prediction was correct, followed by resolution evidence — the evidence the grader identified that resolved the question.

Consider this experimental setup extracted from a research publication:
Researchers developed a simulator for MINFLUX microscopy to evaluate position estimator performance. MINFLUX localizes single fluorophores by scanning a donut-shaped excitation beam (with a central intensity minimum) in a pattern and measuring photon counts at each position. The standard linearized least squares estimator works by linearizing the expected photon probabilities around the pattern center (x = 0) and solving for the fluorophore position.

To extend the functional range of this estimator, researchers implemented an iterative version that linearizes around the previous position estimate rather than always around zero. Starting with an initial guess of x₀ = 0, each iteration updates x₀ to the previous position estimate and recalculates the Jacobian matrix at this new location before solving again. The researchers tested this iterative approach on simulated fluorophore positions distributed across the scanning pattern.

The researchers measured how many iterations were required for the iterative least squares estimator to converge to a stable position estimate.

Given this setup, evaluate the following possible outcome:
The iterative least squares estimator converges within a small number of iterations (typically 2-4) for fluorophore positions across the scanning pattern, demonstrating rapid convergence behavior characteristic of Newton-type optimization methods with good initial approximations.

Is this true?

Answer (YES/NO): YES